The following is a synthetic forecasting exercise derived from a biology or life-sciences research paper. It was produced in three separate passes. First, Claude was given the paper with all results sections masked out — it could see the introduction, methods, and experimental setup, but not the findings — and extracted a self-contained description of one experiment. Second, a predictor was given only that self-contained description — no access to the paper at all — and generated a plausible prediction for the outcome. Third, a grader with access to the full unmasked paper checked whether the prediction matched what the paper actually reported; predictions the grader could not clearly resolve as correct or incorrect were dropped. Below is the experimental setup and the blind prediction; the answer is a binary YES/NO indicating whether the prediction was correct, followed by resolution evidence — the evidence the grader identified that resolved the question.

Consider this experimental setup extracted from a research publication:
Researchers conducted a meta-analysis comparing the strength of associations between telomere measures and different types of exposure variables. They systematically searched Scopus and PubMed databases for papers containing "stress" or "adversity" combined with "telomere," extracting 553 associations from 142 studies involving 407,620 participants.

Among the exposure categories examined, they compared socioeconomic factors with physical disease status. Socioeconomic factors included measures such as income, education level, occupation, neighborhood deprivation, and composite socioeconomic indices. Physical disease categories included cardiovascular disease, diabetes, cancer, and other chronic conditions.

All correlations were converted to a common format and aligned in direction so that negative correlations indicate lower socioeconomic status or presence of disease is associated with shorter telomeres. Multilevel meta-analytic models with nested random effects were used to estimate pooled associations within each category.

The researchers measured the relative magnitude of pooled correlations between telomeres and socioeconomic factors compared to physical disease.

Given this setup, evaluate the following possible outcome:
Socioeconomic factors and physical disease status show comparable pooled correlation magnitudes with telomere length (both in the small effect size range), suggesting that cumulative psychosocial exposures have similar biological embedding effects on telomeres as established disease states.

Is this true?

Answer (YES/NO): NO